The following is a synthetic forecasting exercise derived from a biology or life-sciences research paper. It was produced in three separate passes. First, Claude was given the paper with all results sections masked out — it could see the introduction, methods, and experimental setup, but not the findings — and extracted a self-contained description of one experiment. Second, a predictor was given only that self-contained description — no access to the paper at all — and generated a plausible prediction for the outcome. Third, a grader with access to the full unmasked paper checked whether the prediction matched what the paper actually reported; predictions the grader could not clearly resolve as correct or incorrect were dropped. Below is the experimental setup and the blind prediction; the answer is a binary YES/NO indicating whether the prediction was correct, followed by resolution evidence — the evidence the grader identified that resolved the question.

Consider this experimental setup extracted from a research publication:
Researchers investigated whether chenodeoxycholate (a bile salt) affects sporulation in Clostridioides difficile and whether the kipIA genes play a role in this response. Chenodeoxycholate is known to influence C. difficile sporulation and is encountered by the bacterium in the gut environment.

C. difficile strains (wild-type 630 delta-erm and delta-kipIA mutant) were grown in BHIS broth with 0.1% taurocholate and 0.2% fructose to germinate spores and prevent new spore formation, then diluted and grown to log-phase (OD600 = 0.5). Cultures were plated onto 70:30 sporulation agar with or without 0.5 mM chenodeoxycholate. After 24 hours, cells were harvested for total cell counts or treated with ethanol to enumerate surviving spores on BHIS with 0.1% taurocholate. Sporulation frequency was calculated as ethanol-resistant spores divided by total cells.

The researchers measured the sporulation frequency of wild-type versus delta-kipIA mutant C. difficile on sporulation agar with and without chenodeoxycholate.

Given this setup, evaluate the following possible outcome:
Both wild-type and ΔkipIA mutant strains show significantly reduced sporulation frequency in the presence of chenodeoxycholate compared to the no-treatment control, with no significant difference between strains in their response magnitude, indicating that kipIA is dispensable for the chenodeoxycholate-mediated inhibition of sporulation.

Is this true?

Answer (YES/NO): YES